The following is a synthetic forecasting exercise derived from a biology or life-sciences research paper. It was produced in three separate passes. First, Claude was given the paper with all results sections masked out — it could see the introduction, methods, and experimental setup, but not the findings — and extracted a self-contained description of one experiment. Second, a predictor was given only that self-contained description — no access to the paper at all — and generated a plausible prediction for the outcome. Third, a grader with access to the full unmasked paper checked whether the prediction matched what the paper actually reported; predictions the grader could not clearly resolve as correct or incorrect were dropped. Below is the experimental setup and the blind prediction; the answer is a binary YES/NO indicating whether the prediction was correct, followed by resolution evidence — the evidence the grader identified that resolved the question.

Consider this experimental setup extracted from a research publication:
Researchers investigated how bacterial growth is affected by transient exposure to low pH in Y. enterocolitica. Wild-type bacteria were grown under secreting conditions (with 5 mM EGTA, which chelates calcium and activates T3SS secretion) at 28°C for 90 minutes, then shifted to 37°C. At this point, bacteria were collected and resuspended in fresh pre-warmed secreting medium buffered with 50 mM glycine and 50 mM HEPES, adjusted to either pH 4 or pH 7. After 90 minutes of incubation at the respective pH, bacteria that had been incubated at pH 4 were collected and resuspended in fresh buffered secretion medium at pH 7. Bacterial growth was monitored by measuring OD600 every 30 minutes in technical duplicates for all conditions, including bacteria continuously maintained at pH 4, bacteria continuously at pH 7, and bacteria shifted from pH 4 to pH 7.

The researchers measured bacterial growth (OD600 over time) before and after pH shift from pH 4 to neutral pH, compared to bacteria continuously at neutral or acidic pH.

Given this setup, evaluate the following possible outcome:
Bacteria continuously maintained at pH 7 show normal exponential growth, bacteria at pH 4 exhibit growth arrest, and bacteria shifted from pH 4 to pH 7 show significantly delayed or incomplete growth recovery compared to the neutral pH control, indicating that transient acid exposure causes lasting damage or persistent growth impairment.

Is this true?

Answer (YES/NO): NO